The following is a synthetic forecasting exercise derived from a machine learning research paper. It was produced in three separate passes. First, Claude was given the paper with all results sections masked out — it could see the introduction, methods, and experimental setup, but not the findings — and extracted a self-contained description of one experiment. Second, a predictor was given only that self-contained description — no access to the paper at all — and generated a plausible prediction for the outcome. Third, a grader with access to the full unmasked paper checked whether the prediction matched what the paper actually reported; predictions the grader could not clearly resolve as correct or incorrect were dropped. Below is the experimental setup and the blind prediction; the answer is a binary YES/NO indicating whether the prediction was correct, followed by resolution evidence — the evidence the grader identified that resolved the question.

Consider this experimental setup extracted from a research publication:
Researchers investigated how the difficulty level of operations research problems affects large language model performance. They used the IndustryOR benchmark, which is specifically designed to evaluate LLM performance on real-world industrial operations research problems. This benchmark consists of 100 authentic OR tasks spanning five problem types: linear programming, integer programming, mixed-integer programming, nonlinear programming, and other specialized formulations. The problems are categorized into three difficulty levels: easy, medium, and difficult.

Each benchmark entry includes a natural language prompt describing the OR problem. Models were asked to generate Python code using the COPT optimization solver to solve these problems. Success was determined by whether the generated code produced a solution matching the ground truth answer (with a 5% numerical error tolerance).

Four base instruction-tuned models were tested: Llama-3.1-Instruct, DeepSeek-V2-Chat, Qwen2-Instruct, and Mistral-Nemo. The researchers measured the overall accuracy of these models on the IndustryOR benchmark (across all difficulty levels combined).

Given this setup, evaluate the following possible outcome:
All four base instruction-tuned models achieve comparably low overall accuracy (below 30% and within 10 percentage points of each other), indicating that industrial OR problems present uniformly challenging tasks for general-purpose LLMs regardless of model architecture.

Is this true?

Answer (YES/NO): NO